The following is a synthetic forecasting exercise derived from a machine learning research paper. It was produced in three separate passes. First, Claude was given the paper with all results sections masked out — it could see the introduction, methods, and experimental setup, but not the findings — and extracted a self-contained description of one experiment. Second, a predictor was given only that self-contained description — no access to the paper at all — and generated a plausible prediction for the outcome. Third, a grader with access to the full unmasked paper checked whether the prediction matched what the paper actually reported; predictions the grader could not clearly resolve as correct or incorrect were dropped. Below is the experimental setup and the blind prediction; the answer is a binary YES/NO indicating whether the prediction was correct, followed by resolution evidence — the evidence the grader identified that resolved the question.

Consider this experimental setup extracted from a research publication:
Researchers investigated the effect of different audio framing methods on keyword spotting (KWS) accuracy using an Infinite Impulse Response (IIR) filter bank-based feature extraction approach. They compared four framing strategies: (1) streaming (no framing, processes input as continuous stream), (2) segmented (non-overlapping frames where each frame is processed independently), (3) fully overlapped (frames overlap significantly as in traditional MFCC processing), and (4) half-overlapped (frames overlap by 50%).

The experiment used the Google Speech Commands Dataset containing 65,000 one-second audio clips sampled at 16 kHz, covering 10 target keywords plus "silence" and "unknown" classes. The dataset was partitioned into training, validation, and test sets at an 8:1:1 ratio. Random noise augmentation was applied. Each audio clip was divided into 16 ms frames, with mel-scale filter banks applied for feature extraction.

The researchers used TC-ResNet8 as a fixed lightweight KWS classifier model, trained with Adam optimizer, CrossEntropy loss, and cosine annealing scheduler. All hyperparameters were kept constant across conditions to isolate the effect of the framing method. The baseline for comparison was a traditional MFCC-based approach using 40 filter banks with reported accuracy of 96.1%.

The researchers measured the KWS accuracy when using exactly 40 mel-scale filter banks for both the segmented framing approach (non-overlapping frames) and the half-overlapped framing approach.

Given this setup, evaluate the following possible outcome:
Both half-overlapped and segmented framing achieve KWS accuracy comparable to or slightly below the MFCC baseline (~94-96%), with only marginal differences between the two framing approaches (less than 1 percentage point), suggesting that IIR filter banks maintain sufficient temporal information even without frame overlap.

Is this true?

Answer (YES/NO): NO